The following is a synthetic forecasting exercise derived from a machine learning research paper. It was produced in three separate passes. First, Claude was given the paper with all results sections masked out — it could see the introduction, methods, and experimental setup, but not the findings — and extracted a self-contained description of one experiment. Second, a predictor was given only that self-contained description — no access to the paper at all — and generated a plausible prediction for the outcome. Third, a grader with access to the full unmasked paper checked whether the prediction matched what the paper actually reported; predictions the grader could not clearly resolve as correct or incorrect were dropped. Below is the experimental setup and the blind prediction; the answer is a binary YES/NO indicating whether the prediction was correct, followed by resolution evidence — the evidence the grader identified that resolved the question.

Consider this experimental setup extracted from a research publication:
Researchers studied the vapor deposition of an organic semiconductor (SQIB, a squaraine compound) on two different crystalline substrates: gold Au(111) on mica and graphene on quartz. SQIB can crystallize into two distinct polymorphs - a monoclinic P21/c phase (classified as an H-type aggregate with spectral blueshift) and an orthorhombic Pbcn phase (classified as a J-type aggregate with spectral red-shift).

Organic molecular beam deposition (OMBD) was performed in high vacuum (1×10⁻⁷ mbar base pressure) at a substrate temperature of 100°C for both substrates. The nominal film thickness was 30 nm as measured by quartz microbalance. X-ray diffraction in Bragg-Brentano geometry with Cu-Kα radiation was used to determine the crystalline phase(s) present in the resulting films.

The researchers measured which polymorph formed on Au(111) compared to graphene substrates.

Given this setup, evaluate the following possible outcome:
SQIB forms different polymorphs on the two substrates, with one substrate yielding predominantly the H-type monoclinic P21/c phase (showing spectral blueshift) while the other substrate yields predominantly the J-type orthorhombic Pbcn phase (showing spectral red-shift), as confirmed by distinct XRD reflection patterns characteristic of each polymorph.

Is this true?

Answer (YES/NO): YES